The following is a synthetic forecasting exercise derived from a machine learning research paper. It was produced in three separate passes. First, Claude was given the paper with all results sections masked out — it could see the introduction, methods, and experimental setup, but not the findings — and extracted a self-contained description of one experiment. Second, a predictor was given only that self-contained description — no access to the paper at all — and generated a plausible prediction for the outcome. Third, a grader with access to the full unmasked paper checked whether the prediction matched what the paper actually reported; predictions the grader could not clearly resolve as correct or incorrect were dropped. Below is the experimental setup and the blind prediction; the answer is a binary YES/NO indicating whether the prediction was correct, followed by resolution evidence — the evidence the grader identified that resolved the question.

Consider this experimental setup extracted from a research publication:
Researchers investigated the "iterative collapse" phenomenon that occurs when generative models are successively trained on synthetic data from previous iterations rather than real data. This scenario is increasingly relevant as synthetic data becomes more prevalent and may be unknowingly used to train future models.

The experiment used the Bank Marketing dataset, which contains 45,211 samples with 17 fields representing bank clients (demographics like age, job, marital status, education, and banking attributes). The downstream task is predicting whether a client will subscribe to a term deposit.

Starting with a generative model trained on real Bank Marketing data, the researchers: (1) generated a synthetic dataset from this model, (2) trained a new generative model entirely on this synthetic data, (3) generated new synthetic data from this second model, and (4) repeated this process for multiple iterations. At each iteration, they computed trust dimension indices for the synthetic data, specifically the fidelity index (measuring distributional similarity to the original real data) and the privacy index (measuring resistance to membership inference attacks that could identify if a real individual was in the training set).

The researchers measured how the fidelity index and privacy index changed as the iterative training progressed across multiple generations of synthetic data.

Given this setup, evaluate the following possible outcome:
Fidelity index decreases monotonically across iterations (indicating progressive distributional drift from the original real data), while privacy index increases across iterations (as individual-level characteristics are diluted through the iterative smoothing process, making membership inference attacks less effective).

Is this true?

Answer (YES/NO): YES